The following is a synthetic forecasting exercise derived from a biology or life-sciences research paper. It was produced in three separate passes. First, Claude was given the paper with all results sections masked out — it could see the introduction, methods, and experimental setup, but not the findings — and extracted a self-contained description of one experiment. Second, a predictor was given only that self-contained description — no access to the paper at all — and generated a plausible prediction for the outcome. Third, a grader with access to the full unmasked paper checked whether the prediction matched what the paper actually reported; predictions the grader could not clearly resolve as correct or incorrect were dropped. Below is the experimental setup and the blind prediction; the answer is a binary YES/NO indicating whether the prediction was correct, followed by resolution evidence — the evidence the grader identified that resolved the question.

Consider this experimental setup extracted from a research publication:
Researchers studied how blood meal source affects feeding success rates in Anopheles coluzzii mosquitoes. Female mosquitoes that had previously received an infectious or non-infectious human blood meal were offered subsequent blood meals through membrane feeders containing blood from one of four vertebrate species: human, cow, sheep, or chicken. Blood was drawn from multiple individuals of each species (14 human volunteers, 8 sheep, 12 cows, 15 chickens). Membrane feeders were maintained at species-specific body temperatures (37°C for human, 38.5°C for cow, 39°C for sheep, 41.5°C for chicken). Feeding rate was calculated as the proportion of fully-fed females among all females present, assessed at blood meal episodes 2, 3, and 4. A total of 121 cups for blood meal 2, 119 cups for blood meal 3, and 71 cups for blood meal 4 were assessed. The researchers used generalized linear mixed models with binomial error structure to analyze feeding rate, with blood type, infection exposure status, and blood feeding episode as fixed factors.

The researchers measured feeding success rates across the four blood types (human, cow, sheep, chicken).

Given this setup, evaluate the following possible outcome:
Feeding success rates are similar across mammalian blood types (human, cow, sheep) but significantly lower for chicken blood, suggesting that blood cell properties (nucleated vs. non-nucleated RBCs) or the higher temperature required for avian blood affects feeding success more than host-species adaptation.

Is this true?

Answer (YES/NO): NO